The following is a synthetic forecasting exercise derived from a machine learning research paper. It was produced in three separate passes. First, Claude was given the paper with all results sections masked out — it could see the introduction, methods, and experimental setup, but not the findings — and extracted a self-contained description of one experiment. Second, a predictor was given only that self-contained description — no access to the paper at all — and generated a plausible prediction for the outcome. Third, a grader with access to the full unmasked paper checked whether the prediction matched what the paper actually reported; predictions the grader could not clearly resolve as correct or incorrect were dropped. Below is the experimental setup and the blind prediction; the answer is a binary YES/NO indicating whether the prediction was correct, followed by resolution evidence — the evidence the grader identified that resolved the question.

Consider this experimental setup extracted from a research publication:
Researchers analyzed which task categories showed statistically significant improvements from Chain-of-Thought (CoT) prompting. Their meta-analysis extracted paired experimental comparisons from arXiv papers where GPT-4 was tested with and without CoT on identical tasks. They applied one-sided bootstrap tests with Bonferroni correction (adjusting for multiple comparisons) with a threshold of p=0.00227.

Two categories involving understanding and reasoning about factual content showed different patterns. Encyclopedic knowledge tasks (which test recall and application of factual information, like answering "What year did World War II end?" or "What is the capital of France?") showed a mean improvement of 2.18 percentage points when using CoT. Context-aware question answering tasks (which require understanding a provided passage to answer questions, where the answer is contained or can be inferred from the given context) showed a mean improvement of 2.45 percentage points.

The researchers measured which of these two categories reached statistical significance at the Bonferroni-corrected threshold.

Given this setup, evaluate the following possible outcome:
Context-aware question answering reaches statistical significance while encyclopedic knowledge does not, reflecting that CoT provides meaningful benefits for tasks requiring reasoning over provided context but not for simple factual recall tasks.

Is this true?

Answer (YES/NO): YES